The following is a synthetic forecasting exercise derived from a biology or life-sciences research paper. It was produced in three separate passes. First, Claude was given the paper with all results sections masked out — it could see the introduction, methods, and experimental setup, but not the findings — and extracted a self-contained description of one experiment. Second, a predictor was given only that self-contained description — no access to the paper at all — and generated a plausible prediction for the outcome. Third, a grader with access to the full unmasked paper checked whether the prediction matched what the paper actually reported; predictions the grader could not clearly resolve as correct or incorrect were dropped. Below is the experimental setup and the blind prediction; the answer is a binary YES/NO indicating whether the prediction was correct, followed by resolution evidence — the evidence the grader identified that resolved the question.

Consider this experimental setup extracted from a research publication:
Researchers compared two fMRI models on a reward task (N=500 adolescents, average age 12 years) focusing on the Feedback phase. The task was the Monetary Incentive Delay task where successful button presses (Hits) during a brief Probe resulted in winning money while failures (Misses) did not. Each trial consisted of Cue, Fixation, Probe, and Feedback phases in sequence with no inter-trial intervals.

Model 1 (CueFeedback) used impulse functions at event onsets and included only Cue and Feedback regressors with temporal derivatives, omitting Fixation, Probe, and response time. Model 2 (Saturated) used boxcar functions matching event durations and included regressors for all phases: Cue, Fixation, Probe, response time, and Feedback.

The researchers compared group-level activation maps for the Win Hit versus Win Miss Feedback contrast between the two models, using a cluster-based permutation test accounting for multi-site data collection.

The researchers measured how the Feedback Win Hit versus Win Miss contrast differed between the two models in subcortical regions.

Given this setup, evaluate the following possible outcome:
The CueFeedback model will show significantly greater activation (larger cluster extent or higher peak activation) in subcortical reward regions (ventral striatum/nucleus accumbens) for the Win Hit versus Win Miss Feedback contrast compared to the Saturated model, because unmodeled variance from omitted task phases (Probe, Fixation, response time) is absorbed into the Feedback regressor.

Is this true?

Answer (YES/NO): YES